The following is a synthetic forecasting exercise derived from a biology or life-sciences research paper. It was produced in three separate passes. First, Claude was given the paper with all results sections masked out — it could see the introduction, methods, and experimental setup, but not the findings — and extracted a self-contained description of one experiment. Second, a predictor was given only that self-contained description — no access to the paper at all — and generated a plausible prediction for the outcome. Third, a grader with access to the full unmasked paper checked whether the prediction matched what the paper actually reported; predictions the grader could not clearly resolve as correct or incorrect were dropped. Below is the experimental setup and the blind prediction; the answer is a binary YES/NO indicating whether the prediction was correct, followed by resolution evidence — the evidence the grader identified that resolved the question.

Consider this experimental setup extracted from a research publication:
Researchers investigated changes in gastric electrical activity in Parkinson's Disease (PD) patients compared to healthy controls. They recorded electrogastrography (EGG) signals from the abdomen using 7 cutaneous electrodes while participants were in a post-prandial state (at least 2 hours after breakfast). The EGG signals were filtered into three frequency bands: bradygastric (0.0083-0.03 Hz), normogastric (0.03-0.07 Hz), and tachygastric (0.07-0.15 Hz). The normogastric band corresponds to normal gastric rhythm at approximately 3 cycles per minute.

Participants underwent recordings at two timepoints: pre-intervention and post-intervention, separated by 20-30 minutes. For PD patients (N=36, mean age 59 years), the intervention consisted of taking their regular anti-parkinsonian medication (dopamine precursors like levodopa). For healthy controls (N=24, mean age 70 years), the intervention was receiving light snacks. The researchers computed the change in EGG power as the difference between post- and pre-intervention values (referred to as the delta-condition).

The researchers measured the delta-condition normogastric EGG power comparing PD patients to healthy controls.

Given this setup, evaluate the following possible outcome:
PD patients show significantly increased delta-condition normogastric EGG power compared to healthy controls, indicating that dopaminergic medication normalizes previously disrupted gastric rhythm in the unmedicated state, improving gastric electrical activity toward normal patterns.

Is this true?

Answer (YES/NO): YES